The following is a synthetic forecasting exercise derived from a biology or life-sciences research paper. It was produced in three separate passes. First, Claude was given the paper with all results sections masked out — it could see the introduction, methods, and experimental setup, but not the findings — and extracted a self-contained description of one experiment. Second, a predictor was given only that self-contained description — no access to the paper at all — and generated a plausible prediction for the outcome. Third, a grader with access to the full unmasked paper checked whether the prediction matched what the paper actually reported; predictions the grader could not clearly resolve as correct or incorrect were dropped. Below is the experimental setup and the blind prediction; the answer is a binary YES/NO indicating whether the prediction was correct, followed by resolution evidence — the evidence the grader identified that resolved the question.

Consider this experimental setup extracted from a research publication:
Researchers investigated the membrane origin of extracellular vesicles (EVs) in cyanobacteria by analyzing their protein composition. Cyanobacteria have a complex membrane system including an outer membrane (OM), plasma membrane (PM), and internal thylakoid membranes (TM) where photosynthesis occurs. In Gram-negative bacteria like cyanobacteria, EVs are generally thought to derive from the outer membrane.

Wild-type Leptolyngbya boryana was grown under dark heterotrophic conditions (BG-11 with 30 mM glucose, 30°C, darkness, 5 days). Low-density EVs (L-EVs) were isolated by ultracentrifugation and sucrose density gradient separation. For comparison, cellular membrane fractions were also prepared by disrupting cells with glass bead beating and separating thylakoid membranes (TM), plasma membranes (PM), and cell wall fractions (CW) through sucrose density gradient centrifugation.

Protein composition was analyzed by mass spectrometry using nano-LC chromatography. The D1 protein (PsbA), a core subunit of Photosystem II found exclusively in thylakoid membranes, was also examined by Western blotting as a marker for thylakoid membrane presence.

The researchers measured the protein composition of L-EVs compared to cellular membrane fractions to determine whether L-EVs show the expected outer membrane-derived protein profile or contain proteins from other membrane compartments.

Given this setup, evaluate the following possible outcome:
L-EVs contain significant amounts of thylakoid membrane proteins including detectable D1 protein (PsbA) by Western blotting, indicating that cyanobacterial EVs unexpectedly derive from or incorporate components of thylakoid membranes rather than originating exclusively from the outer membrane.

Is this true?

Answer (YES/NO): NO